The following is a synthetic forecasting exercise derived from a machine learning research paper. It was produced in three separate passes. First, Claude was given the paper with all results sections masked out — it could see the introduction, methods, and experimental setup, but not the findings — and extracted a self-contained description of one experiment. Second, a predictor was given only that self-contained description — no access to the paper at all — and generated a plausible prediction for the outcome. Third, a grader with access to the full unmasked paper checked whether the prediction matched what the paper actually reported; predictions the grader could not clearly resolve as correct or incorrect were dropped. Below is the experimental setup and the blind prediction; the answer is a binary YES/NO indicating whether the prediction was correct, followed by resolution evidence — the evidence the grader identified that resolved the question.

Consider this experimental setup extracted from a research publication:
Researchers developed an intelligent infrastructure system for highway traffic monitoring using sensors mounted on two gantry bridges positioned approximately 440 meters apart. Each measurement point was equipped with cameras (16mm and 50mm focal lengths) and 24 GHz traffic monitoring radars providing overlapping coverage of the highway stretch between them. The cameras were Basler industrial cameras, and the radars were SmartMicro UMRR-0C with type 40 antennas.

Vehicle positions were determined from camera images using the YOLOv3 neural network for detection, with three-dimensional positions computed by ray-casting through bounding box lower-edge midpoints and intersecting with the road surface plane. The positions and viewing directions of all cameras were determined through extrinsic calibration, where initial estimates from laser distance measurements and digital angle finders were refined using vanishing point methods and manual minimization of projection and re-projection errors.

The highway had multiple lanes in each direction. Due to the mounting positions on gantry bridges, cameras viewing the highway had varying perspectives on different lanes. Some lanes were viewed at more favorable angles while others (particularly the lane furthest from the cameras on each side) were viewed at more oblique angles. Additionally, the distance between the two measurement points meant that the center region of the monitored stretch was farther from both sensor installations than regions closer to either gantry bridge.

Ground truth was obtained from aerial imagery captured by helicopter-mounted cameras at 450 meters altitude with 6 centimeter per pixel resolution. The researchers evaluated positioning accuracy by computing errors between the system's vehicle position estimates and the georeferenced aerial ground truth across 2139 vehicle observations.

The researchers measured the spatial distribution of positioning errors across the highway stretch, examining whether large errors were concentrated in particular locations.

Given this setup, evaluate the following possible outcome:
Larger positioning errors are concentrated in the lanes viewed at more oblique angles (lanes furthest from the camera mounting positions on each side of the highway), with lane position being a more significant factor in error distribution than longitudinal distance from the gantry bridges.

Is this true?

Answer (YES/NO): NO